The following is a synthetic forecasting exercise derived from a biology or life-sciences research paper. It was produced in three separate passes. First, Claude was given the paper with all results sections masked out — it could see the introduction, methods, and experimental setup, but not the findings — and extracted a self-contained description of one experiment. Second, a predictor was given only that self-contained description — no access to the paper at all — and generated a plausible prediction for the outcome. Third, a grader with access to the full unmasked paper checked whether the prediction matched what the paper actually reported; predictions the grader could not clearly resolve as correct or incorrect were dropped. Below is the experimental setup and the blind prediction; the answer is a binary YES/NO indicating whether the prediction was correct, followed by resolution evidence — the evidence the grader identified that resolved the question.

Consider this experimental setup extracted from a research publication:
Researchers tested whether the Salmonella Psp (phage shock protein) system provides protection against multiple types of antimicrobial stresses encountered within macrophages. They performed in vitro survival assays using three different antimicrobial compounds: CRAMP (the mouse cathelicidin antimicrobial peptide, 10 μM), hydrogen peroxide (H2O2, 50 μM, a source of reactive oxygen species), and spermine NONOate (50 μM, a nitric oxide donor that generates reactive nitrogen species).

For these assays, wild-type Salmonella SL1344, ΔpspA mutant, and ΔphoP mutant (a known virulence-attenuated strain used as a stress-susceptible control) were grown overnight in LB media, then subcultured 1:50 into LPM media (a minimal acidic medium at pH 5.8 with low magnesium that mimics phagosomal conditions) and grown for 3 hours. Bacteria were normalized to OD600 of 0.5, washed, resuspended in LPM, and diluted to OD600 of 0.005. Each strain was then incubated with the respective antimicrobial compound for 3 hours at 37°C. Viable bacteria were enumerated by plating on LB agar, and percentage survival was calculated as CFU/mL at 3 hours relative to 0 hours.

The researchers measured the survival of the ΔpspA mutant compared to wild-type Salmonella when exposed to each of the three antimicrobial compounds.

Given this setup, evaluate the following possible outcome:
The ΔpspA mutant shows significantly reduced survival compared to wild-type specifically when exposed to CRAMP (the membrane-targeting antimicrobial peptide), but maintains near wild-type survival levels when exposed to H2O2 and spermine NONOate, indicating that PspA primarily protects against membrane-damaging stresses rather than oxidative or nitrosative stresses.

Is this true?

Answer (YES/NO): YES